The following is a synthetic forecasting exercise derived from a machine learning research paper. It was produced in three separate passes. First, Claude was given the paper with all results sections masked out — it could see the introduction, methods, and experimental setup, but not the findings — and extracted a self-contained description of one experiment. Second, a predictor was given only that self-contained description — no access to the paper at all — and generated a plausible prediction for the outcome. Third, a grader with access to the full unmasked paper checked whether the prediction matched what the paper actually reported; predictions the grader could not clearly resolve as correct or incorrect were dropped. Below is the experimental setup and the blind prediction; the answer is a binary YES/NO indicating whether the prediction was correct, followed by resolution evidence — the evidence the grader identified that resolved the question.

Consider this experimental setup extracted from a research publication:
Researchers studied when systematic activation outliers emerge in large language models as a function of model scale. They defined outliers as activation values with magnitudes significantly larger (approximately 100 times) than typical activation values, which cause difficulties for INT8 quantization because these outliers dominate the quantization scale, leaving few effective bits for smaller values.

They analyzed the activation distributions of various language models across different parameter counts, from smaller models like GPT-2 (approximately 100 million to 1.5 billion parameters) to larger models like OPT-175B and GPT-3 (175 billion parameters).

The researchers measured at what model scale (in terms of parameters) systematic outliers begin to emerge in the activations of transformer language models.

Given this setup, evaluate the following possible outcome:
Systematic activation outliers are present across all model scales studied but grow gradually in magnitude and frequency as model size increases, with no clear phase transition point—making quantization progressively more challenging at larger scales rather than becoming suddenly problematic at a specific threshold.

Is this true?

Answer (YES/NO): NO